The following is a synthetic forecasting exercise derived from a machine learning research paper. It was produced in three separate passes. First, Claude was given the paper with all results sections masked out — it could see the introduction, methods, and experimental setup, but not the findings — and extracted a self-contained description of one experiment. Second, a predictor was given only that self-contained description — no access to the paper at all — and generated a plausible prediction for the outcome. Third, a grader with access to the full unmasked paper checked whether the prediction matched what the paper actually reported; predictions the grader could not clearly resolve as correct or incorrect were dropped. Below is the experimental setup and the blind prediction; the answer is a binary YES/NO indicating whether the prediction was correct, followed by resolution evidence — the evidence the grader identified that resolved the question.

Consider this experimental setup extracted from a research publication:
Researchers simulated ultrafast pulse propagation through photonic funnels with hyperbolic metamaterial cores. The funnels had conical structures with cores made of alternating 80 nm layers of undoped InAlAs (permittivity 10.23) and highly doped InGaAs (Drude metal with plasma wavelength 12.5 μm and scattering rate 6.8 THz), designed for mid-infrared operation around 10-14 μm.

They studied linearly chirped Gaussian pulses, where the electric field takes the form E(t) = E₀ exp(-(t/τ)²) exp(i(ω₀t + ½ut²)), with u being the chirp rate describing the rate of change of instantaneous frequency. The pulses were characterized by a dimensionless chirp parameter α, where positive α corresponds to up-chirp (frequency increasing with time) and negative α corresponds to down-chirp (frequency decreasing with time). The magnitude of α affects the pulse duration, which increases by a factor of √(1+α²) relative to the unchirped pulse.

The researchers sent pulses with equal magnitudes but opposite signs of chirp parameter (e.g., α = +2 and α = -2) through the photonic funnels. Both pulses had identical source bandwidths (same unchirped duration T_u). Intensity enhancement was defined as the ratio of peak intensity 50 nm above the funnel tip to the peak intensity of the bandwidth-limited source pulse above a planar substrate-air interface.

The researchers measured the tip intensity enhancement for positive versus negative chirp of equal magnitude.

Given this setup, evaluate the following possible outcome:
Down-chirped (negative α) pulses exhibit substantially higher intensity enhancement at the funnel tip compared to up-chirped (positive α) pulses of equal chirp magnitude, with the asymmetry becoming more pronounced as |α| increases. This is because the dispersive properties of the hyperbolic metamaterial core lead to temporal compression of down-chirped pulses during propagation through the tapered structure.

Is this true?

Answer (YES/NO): YES